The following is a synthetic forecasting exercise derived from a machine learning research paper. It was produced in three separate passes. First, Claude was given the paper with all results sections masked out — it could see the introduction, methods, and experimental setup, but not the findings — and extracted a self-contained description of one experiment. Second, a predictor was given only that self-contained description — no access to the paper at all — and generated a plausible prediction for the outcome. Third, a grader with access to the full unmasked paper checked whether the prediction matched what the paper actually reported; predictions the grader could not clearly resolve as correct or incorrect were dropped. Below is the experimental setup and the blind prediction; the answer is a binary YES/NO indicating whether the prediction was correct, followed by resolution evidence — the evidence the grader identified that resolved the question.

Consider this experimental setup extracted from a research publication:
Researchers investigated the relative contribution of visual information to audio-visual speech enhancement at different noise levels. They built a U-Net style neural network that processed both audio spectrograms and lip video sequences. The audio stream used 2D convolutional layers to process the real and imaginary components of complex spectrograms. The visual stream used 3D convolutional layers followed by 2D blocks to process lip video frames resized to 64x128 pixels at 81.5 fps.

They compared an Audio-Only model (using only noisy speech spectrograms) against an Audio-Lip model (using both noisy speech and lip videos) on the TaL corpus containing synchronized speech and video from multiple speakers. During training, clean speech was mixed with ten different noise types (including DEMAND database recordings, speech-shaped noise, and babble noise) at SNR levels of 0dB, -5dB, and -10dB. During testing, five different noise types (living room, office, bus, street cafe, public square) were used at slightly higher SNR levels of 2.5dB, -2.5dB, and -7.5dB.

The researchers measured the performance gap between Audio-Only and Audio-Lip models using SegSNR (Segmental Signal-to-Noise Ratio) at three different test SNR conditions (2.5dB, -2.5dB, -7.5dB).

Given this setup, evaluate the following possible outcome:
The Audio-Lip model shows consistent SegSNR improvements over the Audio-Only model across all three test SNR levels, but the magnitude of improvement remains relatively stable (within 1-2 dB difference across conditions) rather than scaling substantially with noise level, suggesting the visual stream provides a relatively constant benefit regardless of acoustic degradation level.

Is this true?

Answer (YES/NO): NO